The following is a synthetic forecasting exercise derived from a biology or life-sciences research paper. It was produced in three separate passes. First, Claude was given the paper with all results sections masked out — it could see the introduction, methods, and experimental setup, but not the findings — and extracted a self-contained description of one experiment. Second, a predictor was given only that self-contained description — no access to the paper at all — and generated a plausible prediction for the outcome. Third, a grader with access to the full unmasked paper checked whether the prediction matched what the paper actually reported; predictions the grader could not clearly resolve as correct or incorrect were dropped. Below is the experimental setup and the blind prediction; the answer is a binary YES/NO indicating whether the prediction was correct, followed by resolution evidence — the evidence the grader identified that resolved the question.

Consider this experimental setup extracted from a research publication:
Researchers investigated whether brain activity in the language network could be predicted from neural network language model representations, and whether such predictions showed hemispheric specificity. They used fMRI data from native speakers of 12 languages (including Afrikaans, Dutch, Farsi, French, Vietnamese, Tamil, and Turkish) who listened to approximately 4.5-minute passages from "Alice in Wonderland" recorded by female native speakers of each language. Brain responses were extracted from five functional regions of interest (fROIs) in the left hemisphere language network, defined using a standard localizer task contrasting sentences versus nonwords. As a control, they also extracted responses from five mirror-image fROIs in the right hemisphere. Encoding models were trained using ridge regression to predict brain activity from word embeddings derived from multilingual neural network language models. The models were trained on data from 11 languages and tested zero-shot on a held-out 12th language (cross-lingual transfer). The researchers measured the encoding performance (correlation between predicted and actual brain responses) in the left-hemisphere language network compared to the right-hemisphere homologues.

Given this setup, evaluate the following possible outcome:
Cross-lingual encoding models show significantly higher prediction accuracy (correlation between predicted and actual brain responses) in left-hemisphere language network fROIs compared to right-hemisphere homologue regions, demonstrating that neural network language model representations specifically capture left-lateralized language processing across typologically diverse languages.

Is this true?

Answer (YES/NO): YES